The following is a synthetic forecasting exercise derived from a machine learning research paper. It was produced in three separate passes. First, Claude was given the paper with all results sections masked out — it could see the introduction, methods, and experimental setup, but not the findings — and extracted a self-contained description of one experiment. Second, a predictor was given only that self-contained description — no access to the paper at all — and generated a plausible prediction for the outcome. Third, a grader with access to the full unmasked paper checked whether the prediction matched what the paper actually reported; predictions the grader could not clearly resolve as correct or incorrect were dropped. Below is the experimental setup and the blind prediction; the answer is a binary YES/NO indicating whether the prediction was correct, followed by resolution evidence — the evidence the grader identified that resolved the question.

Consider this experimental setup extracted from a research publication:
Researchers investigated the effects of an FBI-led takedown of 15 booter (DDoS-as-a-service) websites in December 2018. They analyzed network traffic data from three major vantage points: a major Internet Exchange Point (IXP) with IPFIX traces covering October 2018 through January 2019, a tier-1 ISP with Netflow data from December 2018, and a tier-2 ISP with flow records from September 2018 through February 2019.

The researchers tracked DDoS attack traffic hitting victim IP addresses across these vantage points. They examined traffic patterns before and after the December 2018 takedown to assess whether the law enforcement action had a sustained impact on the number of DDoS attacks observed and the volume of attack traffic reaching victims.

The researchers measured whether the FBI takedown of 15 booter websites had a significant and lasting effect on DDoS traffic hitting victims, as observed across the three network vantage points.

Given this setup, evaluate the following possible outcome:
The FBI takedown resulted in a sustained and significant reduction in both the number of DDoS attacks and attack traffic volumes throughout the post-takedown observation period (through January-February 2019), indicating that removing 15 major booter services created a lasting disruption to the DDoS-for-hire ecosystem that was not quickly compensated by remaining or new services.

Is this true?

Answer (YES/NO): NO